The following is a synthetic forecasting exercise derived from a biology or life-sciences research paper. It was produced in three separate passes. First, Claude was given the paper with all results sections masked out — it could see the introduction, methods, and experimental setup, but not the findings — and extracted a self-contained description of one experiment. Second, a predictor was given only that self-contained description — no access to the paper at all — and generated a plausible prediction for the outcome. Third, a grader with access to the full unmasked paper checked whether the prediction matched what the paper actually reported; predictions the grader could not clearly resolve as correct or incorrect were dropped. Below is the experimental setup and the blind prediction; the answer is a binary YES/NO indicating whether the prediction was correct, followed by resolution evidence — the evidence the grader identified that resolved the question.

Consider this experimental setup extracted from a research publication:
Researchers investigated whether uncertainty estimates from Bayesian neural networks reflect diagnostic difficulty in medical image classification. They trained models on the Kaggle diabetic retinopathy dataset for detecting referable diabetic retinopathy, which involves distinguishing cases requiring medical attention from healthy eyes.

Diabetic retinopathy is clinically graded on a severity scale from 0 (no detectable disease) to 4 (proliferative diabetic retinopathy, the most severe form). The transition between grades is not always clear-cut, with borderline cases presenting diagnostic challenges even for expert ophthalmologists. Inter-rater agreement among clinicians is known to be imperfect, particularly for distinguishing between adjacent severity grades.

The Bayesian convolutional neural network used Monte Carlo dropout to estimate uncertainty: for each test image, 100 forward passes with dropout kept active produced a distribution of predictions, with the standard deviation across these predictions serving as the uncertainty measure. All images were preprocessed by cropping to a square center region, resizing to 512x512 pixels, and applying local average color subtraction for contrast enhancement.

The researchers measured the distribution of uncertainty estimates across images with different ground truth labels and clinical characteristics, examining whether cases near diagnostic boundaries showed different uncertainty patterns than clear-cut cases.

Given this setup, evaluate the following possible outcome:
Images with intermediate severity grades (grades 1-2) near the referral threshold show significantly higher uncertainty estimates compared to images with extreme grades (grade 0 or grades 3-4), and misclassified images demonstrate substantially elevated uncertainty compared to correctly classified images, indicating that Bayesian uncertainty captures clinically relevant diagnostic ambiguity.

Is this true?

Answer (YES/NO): NO